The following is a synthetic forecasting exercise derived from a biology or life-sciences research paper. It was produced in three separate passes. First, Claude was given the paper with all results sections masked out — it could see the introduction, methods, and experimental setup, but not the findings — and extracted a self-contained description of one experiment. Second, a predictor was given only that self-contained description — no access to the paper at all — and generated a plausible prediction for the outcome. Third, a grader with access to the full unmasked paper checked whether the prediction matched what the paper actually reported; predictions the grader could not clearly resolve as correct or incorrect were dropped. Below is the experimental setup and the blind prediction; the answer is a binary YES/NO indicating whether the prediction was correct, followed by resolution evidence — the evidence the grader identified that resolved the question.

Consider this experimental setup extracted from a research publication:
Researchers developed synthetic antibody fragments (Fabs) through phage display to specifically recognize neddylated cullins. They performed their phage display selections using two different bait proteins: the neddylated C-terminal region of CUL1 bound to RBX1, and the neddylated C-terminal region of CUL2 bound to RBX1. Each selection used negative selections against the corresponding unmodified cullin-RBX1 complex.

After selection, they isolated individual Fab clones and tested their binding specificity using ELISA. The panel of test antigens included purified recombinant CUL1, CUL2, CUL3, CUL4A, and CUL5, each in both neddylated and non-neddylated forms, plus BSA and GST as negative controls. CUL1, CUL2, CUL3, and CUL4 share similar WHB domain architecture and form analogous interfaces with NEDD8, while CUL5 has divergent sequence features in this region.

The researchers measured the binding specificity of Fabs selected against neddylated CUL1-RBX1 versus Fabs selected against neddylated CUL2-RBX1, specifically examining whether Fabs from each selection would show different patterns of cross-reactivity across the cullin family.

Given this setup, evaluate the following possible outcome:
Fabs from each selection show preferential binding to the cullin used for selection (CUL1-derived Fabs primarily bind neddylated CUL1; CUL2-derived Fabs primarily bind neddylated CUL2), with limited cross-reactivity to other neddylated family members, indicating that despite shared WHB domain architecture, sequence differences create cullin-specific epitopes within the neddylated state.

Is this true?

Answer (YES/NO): NO